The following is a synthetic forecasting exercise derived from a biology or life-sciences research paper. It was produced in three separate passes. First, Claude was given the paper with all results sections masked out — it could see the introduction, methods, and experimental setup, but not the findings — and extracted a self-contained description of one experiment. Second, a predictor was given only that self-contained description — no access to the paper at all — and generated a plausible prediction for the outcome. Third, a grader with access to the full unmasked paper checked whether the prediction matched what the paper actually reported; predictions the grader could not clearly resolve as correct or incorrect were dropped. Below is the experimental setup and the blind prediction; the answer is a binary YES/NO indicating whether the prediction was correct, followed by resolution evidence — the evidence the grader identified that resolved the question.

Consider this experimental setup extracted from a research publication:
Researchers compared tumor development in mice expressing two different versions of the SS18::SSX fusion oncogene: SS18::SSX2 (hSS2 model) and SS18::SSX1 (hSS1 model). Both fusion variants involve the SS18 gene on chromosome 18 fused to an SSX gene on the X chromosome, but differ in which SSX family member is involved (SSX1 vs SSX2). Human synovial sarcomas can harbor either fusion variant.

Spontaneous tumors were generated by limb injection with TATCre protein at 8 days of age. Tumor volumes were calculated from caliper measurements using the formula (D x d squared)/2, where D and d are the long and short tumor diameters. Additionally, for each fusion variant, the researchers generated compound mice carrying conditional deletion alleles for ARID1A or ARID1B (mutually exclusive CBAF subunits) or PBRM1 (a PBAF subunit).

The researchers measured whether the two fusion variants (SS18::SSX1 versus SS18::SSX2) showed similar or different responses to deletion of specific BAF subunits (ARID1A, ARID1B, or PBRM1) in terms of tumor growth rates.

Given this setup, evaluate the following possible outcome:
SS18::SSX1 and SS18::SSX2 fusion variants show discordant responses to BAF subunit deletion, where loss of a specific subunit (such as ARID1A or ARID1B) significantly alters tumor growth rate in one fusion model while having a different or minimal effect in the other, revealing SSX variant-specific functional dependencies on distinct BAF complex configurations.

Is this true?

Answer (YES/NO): YES